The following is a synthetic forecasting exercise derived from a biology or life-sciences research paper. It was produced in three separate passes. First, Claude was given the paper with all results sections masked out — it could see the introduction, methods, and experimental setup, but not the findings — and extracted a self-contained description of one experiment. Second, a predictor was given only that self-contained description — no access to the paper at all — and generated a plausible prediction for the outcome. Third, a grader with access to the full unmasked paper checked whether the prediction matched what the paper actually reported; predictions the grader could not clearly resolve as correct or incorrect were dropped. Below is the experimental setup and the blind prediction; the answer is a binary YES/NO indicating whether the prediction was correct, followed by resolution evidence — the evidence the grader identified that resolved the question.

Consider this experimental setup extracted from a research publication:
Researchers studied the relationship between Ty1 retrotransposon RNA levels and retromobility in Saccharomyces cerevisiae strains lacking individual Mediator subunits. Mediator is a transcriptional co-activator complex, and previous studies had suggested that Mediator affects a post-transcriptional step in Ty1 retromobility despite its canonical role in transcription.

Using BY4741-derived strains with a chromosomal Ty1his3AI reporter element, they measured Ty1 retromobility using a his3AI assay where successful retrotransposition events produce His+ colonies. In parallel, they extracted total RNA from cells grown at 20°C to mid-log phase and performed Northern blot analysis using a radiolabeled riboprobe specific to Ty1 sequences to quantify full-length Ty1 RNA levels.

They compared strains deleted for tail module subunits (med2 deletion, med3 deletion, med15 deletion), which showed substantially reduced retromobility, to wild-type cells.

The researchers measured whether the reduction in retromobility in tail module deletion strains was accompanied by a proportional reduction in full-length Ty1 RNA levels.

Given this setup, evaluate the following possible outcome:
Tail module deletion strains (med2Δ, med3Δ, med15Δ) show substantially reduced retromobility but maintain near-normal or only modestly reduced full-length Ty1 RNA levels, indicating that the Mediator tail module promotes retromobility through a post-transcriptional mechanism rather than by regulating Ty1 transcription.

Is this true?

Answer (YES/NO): YES